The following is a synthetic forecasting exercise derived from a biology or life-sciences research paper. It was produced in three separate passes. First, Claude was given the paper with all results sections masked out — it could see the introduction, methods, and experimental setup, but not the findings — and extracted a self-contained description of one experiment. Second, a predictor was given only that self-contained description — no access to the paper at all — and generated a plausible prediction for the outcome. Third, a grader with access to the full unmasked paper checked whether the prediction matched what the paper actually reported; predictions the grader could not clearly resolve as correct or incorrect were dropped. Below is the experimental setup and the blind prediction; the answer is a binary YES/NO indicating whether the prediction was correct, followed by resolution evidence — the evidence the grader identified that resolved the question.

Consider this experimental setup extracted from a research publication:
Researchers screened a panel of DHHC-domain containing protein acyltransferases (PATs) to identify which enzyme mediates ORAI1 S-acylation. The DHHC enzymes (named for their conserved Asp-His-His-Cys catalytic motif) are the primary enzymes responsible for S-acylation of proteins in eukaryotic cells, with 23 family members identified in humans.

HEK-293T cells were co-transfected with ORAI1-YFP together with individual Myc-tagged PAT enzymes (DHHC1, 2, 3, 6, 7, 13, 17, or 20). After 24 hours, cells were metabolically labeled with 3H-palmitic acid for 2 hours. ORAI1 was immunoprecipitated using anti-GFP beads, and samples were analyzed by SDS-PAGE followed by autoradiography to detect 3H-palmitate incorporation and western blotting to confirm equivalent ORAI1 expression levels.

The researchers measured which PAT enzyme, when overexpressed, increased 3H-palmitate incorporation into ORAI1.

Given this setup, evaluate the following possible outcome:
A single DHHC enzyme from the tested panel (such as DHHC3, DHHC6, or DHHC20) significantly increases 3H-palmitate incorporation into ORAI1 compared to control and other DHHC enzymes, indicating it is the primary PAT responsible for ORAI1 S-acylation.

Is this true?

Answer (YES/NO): NO